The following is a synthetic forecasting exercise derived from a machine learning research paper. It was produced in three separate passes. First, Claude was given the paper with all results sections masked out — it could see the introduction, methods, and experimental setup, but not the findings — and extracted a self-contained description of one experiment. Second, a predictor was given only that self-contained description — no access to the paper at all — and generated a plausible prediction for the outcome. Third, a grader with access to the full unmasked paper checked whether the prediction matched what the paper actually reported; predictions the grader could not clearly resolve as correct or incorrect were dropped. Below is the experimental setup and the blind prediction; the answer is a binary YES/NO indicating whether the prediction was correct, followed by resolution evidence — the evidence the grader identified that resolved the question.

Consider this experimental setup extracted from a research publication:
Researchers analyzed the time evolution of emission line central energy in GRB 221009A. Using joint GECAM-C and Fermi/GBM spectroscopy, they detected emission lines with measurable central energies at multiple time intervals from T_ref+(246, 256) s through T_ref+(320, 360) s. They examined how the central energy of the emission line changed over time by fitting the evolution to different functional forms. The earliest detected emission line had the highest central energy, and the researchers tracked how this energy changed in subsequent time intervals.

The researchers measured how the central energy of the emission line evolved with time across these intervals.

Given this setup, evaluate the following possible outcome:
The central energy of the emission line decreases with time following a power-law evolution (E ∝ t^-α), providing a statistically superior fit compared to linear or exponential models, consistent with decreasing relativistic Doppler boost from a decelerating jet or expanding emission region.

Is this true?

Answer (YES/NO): NO